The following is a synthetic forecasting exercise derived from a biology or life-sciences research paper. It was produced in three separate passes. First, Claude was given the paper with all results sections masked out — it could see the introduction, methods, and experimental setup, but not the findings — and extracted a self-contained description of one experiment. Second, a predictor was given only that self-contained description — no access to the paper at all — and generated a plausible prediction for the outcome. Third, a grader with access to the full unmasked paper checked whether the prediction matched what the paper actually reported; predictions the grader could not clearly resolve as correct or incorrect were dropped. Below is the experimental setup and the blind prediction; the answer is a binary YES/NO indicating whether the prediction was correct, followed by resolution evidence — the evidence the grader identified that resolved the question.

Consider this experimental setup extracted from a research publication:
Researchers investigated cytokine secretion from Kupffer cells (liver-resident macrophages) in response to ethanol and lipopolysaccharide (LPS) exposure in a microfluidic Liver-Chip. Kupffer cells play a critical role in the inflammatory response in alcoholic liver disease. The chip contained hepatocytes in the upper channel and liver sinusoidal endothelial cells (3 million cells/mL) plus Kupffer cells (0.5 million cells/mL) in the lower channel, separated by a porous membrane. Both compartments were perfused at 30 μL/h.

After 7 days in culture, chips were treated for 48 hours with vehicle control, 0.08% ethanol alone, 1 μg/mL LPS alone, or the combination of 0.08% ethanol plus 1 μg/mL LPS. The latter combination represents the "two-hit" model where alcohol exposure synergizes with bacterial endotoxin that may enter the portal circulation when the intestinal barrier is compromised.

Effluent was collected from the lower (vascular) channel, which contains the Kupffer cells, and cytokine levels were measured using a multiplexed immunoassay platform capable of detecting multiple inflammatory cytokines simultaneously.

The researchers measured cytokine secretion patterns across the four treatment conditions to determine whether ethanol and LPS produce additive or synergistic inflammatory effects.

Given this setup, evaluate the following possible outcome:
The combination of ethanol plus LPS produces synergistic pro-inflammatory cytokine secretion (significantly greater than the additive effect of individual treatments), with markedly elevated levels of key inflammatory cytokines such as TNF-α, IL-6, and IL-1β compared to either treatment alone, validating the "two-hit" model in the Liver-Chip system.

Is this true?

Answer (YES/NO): NO